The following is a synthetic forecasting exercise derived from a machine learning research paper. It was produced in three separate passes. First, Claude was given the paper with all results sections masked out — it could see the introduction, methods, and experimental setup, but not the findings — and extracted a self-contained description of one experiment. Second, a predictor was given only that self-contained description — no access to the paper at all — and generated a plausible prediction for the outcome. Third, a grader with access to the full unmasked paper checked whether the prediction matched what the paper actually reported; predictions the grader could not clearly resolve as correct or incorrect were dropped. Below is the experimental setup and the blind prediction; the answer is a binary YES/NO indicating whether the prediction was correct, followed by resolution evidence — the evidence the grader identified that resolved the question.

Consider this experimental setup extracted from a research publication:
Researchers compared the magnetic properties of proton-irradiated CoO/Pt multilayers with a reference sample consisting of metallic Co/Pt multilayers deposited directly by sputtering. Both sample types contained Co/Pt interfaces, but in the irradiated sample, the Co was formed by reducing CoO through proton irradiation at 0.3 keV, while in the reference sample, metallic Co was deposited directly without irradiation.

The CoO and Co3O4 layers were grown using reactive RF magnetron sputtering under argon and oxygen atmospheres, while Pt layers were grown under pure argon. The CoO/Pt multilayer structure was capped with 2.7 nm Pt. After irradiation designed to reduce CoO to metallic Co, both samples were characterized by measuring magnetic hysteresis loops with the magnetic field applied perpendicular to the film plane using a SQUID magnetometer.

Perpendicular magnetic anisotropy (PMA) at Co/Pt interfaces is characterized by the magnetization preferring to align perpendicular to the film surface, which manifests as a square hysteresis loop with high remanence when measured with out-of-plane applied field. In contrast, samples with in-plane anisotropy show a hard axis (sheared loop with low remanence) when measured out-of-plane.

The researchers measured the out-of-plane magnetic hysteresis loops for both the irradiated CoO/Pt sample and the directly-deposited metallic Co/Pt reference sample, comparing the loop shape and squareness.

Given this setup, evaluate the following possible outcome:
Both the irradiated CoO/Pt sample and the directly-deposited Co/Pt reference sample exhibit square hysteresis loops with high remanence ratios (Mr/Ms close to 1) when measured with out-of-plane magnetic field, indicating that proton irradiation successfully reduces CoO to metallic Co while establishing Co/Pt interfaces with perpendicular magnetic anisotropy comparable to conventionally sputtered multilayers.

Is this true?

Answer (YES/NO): NO